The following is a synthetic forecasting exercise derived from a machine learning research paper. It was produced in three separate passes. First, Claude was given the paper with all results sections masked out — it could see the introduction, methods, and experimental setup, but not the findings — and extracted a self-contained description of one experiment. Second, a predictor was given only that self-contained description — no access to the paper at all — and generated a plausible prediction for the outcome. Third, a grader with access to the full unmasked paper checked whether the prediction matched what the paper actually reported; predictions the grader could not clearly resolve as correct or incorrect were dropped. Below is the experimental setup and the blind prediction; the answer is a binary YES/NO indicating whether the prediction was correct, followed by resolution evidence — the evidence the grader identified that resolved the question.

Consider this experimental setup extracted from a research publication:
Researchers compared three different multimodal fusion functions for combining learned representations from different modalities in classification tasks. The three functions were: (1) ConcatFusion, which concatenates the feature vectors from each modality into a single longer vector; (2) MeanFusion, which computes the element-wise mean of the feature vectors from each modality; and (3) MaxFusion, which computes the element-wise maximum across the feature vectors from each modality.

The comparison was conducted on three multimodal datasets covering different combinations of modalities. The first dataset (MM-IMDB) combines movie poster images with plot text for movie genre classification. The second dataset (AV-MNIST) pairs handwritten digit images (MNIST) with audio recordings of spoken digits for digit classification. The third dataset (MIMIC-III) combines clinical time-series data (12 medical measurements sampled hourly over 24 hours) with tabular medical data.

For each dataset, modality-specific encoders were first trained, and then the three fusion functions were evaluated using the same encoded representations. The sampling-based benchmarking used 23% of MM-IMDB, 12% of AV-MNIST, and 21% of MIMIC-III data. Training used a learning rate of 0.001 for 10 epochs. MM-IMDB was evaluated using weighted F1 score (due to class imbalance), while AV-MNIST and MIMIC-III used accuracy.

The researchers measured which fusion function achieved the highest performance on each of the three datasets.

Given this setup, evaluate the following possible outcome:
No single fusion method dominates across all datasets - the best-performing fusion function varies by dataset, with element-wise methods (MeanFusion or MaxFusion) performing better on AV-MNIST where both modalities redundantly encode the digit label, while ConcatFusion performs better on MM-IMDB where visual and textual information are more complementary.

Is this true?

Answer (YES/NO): NO